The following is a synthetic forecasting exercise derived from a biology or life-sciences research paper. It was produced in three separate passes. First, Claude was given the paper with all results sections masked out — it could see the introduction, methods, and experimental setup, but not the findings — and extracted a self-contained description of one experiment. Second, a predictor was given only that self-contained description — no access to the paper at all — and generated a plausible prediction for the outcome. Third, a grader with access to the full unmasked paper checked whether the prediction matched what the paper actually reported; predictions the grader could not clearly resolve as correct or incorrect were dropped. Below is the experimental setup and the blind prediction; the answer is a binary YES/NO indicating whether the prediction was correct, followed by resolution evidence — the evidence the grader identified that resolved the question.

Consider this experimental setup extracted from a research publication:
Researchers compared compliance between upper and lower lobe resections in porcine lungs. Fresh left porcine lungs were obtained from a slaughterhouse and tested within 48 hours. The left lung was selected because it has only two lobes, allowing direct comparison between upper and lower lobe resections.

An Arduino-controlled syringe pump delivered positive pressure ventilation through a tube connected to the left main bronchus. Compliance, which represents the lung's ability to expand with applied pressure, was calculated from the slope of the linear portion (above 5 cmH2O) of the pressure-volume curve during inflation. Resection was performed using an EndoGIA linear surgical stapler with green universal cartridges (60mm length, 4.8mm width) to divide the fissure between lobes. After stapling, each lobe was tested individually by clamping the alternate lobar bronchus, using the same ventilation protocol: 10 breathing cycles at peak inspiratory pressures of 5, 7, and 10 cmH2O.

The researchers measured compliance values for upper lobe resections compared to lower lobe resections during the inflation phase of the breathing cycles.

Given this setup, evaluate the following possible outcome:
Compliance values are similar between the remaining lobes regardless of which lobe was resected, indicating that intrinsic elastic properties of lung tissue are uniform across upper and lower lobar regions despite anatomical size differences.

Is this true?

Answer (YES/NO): YES